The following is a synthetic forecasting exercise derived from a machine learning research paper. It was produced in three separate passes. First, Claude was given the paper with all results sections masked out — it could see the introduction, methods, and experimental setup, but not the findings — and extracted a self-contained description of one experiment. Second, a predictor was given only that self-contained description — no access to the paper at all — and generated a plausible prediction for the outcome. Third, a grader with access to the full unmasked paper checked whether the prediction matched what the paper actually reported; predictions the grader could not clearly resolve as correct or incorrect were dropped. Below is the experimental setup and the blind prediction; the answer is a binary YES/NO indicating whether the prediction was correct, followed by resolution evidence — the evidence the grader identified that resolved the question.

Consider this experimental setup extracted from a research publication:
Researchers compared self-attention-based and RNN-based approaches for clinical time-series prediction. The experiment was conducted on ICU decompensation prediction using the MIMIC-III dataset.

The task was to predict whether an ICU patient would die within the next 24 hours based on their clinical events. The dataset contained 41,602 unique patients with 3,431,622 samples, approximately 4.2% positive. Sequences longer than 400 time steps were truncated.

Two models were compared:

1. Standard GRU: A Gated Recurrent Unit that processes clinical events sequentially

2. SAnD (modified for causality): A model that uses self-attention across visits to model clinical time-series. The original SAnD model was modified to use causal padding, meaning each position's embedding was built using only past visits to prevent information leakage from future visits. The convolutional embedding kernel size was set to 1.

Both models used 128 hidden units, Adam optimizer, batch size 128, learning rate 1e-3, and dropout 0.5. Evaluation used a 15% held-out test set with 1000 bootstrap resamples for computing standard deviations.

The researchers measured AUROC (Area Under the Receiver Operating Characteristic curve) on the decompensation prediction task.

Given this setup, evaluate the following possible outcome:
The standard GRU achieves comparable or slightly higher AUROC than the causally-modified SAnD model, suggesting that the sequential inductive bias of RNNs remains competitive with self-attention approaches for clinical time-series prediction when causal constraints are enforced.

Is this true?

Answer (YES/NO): YES